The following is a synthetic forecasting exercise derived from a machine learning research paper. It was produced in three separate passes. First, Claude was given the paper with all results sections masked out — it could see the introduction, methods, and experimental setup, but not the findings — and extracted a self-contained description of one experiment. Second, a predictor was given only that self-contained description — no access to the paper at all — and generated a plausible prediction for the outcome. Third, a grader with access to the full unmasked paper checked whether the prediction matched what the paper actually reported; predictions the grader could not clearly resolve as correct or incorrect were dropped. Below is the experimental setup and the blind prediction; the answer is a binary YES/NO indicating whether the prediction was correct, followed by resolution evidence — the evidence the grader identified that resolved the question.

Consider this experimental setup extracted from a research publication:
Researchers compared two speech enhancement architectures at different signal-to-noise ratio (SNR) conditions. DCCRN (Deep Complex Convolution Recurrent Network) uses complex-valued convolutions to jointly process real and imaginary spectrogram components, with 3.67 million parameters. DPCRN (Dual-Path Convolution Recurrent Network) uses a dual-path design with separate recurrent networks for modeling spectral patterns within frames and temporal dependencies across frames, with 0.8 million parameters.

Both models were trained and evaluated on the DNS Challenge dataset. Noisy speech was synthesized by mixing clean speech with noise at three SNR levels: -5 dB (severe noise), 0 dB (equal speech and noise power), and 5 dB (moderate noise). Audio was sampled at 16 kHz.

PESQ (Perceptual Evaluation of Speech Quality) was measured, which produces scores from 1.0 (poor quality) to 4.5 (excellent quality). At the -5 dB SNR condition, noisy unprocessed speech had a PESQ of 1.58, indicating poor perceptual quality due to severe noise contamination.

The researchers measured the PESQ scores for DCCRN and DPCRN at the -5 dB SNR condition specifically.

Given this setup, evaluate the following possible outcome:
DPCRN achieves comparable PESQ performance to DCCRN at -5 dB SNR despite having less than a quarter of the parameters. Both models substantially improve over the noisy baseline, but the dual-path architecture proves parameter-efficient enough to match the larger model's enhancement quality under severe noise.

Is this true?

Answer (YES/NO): YES